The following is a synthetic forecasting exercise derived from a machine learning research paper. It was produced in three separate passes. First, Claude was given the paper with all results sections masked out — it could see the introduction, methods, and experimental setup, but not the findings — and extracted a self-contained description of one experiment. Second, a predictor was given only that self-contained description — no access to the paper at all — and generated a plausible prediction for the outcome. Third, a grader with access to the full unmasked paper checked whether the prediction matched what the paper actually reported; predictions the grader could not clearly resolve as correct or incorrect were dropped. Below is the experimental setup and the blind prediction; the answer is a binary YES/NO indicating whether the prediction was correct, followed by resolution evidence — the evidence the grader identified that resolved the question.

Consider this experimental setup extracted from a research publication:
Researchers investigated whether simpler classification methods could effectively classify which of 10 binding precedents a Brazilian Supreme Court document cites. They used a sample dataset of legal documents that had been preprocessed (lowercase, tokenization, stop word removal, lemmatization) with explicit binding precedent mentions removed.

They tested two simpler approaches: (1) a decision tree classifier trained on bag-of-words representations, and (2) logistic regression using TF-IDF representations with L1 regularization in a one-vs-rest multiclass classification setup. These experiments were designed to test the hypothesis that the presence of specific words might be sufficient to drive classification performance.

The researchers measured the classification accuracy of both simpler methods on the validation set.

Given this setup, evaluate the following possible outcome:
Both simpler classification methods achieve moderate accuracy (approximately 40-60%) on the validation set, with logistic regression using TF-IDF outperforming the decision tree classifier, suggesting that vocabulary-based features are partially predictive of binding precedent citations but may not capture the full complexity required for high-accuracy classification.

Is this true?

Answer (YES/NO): NO